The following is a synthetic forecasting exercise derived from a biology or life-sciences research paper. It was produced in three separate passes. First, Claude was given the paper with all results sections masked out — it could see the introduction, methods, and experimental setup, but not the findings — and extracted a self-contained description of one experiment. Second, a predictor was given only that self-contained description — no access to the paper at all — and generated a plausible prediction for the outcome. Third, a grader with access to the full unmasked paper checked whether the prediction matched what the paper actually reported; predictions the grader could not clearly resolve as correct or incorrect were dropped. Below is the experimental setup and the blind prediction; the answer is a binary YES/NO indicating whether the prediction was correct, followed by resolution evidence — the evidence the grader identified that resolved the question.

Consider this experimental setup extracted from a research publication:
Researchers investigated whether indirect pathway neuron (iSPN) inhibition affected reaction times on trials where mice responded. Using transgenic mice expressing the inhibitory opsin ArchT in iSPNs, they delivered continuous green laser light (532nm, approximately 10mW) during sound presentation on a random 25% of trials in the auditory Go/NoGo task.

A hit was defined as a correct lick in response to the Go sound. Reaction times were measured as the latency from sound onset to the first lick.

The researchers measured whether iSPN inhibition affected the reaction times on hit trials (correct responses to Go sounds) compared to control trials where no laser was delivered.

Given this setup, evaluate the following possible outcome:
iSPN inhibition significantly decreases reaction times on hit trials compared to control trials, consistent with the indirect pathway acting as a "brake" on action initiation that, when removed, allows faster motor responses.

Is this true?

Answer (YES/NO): YES